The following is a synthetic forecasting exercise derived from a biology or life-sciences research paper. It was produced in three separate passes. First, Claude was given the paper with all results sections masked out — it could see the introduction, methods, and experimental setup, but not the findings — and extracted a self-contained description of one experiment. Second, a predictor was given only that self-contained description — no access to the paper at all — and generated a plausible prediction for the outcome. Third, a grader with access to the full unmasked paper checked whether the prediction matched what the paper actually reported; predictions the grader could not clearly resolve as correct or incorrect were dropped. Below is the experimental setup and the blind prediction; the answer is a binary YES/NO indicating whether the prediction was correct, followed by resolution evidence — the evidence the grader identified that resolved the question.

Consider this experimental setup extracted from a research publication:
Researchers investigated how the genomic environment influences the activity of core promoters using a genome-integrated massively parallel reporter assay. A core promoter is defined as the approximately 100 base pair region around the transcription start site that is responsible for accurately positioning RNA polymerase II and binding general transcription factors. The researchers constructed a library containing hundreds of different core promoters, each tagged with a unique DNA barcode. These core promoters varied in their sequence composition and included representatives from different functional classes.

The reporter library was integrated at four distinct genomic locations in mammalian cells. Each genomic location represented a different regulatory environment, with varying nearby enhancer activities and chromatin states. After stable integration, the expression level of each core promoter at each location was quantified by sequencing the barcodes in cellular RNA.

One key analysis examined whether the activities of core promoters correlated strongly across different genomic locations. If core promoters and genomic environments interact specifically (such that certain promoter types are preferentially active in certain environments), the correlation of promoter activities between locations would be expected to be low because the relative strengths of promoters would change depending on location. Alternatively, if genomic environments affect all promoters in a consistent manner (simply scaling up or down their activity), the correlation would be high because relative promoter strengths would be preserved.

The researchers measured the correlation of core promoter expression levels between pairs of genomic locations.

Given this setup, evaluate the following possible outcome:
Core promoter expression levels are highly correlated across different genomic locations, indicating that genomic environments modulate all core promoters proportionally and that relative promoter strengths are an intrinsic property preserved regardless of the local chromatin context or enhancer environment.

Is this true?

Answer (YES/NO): YES